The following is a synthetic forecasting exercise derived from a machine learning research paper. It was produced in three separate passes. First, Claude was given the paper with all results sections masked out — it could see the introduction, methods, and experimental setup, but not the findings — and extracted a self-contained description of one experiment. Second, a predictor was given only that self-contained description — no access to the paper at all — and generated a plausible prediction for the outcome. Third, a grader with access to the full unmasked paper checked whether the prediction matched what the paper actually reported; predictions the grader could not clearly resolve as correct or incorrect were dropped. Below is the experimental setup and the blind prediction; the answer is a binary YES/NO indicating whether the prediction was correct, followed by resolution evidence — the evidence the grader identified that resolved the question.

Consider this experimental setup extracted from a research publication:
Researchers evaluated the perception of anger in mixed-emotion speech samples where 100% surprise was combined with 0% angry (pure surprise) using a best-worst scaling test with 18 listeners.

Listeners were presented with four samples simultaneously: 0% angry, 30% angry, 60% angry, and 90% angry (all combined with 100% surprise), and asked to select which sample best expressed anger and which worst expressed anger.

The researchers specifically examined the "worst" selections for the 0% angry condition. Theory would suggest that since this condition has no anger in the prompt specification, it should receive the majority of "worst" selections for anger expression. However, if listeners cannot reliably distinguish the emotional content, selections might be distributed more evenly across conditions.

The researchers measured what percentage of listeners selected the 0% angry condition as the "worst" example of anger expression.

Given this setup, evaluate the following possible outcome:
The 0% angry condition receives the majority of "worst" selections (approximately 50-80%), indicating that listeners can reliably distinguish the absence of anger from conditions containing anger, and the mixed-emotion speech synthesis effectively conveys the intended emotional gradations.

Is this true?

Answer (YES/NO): YES